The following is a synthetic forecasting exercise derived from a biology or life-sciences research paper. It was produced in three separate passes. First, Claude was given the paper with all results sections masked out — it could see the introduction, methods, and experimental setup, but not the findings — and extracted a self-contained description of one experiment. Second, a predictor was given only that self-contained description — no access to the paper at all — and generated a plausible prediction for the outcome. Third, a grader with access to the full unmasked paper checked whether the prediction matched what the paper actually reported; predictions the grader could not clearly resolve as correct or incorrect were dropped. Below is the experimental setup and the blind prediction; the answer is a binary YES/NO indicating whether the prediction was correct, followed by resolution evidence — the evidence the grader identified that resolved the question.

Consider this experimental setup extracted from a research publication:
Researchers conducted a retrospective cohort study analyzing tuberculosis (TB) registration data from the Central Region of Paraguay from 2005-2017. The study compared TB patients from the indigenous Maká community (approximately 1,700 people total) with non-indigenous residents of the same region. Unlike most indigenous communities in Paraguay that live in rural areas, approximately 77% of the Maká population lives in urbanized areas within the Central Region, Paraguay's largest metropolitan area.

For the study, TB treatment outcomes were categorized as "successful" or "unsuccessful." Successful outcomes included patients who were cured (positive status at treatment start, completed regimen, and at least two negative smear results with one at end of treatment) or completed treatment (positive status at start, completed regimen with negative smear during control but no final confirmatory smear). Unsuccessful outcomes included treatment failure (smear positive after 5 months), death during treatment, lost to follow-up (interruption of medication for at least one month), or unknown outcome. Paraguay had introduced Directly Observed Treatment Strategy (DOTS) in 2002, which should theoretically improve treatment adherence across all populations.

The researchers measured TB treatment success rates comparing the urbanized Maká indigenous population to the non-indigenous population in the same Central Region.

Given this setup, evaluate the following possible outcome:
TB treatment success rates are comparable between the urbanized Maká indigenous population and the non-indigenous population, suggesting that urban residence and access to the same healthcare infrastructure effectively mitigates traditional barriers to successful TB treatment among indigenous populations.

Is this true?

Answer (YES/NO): NO